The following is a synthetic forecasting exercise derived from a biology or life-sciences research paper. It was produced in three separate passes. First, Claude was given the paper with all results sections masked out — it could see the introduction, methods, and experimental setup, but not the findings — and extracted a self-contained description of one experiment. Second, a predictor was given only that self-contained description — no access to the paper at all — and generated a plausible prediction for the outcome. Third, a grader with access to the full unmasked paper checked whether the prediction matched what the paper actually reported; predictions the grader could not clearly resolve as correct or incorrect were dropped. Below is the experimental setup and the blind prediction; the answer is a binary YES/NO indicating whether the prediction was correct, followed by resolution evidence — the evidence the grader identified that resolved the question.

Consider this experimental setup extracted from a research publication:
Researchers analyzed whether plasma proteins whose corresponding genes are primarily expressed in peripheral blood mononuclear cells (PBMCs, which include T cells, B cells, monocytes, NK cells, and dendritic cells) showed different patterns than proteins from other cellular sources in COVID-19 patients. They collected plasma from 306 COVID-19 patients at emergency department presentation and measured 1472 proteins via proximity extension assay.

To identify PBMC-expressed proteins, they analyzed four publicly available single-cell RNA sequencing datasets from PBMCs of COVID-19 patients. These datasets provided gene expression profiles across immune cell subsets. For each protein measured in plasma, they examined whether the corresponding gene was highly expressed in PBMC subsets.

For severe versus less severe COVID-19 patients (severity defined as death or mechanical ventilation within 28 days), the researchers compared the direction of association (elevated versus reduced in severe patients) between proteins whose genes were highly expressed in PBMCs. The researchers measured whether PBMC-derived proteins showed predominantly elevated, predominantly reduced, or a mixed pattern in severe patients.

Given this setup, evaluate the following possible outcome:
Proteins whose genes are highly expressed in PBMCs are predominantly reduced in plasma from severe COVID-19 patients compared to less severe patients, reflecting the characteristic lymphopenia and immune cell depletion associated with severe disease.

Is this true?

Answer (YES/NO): NO